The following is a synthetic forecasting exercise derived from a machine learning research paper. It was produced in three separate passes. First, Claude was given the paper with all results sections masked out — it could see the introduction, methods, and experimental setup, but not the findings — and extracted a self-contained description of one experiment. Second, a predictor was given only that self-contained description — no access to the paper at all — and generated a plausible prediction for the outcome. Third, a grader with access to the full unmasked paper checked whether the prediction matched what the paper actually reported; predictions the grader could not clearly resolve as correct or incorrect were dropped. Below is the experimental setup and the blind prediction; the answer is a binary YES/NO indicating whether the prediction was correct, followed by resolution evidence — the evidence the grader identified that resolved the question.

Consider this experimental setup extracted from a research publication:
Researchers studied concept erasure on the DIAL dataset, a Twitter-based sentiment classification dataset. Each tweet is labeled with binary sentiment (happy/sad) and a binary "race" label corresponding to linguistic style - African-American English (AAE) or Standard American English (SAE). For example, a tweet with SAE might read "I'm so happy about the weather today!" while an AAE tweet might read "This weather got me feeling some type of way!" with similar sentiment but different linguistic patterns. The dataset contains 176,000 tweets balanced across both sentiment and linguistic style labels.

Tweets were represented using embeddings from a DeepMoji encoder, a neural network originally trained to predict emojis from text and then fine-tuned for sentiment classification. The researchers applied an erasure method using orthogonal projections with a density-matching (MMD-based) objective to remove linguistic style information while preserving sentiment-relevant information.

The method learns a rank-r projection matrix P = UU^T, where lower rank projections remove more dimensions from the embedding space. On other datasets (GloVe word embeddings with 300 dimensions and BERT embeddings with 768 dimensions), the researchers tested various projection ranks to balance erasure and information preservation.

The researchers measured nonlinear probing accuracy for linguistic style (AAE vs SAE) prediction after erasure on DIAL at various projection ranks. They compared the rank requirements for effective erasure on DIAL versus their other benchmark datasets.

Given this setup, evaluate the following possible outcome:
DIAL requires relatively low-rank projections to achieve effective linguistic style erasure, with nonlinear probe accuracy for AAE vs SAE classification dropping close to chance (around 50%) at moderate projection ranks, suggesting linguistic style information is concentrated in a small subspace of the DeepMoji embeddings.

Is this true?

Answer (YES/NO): NO